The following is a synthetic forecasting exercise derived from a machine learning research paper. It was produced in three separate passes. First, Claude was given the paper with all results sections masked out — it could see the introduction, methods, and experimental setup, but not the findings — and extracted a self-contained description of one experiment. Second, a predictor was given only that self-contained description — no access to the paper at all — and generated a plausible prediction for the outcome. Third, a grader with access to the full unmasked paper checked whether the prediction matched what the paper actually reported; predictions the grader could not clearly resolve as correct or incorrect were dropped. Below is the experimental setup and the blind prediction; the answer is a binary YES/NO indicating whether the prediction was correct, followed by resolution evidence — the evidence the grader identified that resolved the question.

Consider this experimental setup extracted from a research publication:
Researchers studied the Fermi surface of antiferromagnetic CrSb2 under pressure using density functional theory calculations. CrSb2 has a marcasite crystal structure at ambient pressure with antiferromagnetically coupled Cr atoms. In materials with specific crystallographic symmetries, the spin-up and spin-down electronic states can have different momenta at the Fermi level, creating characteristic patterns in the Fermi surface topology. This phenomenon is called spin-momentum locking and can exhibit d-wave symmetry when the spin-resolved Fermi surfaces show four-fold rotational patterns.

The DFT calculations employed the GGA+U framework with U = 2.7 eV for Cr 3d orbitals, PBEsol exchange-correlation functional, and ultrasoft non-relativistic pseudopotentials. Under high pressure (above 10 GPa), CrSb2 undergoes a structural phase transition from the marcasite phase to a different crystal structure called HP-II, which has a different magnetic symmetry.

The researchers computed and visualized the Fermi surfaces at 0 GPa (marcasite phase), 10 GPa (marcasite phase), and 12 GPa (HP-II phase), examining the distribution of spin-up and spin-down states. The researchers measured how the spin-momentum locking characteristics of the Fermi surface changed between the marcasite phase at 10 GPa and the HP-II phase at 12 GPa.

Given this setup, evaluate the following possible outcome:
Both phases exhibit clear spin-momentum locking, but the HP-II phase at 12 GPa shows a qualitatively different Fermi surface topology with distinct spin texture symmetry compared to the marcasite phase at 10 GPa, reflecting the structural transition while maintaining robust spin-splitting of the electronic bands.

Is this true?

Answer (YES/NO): NO